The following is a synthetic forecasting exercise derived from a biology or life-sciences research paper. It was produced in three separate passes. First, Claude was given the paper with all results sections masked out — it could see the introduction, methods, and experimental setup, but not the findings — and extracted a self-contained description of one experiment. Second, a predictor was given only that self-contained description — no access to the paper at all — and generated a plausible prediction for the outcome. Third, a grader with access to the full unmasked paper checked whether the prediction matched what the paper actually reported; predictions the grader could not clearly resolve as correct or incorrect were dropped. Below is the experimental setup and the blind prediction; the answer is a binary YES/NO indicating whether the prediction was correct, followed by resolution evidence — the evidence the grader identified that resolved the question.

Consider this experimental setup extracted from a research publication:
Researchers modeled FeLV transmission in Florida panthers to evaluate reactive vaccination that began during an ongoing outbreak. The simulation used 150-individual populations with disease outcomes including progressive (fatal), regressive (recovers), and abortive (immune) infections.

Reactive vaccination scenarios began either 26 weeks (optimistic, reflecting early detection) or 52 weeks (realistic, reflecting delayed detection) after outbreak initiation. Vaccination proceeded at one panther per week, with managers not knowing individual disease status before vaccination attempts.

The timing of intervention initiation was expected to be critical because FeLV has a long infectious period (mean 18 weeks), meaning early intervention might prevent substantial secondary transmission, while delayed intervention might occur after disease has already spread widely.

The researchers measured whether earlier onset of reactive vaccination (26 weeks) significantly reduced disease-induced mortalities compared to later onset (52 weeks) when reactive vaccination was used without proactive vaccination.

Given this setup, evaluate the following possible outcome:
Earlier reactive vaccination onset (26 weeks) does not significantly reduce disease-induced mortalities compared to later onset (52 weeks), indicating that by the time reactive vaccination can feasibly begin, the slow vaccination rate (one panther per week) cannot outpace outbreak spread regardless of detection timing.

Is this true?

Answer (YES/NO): YES